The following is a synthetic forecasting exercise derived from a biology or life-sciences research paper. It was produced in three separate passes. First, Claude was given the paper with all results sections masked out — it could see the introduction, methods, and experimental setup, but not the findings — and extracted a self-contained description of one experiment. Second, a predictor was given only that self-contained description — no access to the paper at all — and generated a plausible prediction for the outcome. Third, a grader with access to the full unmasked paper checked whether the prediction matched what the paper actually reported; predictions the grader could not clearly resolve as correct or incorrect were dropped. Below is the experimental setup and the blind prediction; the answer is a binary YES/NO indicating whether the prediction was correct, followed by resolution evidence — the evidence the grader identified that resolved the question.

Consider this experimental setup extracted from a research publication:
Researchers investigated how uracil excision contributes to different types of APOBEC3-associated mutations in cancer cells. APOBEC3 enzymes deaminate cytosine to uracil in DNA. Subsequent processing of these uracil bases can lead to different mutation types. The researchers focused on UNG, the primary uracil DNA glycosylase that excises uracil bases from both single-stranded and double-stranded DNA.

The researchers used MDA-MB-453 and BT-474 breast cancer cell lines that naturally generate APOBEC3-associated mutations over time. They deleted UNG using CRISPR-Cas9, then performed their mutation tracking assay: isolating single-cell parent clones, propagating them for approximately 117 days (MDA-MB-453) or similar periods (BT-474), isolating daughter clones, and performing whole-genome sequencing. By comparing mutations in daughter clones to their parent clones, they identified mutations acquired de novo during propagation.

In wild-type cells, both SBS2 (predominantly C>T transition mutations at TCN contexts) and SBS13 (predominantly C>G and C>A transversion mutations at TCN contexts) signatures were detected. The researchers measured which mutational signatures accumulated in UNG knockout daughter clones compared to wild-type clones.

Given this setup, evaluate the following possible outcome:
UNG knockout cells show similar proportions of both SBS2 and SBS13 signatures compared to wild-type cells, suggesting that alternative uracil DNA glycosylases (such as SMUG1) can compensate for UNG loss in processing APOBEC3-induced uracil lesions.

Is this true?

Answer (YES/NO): NO